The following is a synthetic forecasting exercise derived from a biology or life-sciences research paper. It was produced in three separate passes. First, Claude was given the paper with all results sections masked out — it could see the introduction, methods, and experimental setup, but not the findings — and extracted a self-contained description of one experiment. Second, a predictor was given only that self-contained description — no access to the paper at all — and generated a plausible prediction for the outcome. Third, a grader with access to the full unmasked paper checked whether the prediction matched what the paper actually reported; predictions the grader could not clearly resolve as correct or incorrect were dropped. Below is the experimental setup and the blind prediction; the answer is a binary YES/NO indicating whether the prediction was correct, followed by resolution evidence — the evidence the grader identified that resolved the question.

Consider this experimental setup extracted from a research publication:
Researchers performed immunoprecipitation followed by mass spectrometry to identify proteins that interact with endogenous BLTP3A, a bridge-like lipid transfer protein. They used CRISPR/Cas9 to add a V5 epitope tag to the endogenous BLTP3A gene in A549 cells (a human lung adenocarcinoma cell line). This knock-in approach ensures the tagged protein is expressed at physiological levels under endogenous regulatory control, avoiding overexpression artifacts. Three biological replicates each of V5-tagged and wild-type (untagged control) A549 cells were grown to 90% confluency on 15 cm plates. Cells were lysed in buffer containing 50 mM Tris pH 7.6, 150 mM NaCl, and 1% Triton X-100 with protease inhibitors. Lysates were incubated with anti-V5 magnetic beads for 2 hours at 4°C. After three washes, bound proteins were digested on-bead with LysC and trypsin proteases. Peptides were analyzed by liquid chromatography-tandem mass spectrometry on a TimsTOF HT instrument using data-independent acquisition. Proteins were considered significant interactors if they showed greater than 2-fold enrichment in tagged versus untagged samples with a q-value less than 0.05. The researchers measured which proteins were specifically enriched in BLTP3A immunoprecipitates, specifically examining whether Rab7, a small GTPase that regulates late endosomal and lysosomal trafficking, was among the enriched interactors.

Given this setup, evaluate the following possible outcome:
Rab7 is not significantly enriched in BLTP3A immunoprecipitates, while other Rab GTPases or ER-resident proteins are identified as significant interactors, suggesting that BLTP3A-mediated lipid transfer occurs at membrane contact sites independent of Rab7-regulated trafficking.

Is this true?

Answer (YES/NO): NO